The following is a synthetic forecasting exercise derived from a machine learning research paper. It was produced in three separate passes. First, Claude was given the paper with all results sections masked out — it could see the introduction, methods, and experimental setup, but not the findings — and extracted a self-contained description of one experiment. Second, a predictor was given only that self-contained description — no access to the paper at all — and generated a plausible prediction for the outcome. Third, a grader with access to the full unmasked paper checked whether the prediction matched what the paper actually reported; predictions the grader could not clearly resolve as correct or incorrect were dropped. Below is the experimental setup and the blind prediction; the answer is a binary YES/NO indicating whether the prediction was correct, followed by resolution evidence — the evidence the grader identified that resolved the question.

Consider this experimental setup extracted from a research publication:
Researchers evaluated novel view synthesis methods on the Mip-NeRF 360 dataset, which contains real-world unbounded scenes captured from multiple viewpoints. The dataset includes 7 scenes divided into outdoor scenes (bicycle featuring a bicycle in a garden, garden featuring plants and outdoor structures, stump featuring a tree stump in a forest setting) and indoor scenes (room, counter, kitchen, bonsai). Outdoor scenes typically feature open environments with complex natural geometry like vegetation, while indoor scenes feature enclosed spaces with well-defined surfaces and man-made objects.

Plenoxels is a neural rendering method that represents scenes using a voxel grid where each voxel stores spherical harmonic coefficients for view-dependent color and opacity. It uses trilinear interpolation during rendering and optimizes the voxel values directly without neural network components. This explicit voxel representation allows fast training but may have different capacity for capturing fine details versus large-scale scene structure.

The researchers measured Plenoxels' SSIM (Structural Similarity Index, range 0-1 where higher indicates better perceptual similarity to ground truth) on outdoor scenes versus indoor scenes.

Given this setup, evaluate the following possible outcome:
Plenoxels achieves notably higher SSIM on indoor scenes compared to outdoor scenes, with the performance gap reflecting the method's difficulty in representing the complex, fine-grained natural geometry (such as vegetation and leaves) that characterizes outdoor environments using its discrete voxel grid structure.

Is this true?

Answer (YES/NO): YES